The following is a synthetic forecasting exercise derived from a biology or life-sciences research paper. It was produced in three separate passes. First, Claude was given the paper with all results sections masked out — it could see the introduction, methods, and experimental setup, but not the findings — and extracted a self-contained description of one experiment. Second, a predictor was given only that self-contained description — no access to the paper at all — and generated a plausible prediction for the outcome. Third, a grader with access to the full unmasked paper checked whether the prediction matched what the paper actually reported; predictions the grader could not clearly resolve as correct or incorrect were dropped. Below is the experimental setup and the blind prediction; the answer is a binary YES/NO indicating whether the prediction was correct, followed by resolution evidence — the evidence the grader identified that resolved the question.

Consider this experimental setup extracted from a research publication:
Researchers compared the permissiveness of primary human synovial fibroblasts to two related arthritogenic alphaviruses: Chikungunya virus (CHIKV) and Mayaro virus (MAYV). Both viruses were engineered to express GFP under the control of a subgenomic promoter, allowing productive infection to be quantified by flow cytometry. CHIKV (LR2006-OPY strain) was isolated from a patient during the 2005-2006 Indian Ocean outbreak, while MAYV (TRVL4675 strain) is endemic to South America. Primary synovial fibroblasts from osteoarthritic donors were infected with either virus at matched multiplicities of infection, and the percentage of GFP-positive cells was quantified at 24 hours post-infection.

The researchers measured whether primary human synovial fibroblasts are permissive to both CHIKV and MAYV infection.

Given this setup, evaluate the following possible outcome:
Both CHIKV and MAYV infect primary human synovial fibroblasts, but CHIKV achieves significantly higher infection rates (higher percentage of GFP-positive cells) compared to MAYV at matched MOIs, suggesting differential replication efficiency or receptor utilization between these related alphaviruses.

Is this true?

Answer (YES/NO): NO